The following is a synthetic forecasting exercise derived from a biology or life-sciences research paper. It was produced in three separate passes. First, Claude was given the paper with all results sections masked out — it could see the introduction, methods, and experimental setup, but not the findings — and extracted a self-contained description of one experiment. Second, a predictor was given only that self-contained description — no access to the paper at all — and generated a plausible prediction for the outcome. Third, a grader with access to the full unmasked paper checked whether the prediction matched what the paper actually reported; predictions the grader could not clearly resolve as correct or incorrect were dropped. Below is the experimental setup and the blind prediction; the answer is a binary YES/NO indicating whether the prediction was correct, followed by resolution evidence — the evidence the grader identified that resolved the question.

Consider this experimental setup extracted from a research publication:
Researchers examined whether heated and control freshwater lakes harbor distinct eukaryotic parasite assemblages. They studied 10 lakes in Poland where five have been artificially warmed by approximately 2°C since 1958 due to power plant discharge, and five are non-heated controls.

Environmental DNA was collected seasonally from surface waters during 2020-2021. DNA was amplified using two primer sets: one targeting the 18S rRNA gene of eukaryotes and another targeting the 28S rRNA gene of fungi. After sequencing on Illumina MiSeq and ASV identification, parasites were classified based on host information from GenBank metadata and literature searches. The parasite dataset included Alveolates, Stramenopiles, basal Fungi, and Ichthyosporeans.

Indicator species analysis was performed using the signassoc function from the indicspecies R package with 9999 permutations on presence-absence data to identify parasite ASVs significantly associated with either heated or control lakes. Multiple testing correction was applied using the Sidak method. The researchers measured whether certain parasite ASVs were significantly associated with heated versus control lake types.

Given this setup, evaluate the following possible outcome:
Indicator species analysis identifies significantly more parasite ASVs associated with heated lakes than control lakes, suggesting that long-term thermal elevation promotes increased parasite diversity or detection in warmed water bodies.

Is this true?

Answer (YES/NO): YES